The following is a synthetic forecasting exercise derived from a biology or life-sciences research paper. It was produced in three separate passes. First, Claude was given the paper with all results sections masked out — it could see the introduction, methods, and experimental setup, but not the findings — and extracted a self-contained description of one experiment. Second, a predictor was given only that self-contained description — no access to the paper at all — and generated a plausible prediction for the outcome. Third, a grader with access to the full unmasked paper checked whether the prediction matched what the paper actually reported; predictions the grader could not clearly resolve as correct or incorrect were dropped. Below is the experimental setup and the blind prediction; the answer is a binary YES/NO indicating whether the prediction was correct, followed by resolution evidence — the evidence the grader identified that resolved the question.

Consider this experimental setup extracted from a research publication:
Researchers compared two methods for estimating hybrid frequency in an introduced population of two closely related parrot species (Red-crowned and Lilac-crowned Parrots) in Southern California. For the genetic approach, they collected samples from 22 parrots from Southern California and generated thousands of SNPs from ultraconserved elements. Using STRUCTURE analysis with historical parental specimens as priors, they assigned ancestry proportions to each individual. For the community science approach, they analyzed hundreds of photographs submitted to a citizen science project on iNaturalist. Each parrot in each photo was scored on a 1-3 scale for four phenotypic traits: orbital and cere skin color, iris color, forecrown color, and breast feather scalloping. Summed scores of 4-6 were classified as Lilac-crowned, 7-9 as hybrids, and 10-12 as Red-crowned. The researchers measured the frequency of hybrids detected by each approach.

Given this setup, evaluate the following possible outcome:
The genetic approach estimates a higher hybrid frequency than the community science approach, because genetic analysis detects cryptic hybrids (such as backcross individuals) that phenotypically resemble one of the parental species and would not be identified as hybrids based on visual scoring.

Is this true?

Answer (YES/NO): YES